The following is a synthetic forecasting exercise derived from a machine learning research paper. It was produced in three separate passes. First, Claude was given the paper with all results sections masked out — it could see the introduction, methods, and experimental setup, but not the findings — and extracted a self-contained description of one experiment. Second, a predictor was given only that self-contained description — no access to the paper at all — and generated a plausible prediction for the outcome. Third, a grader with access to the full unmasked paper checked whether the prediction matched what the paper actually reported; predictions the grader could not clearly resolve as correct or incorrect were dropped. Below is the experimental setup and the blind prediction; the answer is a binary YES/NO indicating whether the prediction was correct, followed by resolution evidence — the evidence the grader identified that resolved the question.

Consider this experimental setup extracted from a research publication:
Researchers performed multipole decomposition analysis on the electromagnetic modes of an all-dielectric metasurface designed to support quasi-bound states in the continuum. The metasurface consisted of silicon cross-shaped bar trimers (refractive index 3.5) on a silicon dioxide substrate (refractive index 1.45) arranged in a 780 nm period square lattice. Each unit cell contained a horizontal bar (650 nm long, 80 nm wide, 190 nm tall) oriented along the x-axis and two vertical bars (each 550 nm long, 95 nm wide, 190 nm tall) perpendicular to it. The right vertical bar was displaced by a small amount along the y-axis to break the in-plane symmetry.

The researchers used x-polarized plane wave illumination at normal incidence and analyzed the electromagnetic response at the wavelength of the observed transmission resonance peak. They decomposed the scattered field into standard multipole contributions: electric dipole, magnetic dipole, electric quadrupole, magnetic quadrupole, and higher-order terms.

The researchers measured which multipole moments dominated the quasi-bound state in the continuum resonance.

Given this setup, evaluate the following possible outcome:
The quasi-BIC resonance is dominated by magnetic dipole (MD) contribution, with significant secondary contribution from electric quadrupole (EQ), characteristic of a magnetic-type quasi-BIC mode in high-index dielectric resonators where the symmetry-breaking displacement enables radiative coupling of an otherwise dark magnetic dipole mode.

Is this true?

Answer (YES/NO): NO